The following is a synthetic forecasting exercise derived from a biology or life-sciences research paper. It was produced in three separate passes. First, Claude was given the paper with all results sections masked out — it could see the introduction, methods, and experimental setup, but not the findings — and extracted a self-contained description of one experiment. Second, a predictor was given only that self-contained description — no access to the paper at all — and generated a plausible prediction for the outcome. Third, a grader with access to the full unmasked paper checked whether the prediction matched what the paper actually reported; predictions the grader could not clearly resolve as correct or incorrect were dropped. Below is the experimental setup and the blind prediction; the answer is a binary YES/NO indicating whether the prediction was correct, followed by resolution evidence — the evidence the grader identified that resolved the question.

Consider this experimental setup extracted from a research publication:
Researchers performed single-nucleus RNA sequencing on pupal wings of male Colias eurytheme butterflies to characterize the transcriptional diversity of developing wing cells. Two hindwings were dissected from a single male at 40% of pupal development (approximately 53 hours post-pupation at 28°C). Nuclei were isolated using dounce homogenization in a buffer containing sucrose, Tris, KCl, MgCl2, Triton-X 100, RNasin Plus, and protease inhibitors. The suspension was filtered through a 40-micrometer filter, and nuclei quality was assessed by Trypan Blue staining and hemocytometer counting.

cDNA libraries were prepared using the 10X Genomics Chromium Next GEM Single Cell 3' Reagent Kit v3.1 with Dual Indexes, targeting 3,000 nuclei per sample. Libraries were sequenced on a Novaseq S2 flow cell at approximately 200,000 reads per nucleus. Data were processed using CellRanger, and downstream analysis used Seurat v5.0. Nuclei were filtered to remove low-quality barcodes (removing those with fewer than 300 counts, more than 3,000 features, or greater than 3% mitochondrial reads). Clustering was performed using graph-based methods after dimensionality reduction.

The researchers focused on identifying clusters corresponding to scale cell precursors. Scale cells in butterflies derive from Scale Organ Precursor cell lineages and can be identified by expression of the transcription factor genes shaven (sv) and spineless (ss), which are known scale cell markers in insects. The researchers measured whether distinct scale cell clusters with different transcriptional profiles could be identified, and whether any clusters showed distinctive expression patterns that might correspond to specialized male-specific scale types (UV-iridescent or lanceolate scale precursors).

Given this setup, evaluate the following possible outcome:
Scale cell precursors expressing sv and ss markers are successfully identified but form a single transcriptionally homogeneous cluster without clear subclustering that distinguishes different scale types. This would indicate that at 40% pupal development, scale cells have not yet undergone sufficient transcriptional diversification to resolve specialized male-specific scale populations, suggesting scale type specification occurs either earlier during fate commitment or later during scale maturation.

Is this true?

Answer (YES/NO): NO